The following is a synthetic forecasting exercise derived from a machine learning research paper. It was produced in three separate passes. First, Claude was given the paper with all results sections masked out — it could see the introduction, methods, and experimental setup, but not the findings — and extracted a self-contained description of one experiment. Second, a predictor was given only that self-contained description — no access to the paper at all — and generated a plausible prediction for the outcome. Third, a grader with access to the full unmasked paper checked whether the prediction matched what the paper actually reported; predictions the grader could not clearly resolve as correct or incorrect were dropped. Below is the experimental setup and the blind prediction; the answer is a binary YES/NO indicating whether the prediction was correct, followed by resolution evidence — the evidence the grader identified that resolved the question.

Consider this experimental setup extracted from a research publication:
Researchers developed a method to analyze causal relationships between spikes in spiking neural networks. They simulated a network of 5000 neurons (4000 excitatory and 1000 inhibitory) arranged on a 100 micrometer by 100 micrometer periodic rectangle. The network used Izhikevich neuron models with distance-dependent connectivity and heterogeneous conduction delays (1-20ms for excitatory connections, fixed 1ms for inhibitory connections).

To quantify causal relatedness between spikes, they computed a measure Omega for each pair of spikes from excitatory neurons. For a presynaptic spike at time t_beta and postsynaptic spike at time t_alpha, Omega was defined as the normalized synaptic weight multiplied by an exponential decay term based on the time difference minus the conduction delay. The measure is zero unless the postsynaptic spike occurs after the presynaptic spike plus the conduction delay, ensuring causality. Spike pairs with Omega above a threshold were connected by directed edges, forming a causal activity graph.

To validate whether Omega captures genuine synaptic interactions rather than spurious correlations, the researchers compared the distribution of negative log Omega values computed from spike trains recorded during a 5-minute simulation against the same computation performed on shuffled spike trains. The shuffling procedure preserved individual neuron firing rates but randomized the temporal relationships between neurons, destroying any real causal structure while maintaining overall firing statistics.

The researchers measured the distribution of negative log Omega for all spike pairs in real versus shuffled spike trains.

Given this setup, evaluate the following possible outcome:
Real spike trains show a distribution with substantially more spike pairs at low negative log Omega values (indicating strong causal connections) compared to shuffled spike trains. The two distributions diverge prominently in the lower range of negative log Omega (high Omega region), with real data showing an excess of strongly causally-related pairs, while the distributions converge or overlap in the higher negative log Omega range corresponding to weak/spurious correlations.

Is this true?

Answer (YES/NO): YES